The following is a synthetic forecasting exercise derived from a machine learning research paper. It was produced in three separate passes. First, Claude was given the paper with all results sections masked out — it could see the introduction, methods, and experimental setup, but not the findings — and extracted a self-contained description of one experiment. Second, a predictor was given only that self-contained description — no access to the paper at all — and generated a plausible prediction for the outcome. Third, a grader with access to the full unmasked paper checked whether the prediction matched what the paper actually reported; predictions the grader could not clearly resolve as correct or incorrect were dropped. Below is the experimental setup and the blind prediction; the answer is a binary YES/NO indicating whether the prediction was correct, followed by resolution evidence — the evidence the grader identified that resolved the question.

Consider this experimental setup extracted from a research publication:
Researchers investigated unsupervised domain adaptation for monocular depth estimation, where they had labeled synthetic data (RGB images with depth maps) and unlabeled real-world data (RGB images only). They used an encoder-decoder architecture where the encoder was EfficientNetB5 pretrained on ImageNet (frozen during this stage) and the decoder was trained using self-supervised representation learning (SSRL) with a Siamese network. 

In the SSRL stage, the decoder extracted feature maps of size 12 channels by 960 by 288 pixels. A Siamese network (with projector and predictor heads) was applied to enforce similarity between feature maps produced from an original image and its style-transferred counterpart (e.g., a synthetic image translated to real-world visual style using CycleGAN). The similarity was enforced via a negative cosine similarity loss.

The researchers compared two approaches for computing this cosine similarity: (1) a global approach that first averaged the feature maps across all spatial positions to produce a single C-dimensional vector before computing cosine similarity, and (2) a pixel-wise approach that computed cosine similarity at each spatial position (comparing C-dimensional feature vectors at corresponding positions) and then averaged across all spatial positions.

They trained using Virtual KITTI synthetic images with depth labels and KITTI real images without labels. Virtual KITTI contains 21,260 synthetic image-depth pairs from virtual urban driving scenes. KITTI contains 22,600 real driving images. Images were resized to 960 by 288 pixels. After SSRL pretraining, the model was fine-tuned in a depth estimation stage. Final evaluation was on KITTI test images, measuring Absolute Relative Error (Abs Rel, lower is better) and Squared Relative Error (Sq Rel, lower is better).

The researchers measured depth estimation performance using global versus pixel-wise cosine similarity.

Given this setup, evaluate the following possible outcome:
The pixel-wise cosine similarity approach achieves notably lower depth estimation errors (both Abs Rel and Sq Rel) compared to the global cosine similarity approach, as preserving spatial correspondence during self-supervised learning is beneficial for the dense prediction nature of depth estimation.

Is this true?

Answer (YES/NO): YES